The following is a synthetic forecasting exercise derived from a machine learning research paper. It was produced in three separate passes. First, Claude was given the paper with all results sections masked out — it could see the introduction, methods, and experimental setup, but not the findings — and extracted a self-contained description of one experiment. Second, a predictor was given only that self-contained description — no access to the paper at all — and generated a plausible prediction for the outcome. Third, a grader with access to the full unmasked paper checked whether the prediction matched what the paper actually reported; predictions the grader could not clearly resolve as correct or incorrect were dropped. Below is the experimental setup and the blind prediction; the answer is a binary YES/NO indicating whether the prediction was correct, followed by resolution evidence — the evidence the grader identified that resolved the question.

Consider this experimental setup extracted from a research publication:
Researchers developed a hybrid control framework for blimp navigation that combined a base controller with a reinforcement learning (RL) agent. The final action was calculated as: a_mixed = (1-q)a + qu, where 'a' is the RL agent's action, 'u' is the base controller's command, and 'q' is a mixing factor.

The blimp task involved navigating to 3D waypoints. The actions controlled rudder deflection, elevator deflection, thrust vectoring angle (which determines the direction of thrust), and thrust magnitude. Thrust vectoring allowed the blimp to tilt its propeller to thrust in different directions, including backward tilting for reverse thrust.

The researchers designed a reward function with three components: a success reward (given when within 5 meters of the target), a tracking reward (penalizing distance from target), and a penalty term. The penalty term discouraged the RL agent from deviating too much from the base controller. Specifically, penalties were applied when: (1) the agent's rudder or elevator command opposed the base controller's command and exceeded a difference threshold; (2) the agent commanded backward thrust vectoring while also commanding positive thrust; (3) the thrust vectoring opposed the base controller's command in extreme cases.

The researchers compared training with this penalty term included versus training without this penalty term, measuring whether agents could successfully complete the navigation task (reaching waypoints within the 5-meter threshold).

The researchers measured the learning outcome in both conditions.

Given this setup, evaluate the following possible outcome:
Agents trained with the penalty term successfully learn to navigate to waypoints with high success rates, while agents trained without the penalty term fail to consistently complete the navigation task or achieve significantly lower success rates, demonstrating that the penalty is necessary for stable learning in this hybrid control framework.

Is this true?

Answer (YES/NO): YES